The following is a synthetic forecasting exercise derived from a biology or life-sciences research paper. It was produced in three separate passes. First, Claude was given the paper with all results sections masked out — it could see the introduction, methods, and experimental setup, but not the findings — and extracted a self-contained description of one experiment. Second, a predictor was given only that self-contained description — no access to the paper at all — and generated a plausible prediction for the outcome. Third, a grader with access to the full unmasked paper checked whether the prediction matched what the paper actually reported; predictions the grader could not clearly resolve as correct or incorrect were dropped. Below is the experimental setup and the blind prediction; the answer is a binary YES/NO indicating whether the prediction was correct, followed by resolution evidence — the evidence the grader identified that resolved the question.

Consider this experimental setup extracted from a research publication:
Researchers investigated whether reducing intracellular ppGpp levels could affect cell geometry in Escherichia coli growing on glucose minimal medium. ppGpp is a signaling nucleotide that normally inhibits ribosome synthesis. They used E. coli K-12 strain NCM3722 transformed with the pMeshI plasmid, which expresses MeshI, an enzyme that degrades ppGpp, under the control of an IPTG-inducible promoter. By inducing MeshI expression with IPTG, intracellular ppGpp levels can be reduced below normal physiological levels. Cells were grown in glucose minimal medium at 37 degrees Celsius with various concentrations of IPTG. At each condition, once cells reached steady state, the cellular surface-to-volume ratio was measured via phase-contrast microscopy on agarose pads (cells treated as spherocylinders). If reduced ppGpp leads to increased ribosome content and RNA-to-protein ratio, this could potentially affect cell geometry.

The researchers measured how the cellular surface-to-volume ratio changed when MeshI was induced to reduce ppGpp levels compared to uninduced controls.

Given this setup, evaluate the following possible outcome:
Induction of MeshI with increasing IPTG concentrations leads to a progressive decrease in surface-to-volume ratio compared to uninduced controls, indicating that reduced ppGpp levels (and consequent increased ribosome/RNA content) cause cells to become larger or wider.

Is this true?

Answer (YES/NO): YES